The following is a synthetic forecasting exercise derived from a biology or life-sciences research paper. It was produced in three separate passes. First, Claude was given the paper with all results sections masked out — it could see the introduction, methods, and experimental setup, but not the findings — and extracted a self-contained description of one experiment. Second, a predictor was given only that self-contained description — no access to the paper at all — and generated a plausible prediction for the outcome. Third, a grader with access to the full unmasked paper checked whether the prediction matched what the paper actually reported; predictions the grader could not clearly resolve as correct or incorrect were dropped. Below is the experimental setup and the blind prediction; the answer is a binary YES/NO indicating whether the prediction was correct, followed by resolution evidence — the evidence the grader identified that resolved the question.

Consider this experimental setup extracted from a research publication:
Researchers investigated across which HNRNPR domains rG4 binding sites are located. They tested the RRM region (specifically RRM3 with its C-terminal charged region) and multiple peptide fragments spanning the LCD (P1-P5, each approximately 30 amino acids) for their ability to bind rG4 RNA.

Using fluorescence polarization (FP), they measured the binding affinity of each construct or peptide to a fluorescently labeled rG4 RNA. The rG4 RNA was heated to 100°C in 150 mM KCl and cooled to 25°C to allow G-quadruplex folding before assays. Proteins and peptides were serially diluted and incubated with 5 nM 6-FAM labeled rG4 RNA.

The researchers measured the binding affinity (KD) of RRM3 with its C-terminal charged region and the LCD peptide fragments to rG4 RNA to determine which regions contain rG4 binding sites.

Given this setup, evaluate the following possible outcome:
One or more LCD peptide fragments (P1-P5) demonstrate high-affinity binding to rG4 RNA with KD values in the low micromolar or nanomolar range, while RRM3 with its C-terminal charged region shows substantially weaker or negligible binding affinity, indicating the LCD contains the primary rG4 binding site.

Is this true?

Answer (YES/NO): NO